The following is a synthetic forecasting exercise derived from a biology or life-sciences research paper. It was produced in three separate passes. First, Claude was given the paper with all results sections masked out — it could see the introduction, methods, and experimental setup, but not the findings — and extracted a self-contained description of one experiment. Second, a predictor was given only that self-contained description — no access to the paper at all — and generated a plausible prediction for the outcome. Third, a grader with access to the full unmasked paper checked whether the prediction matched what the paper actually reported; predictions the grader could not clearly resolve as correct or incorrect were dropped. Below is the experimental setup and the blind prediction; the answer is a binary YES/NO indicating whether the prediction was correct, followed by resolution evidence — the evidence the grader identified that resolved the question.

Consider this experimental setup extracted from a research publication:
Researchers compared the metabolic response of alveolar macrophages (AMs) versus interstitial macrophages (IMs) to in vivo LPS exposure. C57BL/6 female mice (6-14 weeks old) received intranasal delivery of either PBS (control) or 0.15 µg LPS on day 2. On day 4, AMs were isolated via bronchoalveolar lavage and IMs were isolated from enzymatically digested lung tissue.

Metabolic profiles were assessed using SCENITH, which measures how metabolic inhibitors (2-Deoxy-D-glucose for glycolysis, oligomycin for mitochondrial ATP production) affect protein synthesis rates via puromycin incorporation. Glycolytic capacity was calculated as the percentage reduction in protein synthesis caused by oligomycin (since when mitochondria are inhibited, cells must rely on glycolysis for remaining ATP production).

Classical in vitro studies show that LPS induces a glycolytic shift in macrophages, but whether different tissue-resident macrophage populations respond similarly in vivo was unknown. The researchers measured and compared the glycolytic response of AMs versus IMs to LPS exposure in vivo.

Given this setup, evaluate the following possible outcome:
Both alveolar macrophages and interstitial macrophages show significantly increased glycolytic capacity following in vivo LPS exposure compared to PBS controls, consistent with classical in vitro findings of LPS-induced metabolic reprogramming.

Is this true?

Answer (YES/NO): NO